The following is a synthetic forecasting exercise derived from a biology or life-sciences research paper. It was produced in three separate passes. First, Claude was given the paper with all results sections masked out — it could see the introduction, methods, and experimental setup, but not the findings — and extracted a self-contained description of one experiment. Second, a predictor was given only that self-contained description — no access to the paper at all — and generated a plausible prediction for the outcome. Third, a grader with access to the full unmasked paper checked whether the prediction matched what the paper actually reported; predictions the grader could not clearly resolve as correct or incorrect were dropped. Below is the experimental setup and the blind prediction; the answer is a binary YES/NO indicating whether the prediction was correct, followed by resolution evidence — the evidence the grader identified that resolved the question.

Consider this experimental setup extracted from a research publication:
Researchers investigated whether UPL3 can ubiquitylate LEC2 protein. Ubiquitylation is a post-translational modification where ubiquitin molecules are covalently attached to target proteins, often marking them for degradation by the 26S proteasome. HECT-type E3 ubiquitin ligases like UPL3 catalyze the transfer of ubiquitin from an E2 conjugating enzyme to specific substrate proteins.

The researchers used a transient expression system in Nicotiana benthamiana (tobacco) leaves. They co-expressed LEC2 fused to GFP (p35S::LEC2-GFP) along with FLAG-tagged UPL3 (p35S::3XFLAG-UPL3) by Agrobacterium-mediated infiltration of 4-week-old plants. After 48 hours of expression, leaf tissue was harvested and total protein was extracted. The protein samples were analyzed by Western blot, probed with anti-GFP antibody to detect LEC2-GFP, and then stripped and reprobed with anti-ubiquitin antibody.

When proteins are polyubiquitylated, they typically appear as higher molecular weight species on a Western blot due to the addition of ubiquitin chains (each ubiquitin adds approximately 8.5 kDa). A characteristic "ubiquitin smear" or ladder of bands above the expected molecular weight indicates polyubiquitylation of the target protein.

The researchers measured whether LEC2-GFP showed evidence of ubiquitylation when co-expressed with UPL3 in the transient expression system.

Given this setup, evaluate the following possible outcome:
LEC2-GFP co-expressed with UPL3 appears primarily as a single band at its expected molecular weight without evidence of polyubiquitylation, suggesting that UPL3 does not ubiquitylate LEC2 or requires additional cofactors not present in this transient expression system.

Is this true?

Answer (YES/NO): NO